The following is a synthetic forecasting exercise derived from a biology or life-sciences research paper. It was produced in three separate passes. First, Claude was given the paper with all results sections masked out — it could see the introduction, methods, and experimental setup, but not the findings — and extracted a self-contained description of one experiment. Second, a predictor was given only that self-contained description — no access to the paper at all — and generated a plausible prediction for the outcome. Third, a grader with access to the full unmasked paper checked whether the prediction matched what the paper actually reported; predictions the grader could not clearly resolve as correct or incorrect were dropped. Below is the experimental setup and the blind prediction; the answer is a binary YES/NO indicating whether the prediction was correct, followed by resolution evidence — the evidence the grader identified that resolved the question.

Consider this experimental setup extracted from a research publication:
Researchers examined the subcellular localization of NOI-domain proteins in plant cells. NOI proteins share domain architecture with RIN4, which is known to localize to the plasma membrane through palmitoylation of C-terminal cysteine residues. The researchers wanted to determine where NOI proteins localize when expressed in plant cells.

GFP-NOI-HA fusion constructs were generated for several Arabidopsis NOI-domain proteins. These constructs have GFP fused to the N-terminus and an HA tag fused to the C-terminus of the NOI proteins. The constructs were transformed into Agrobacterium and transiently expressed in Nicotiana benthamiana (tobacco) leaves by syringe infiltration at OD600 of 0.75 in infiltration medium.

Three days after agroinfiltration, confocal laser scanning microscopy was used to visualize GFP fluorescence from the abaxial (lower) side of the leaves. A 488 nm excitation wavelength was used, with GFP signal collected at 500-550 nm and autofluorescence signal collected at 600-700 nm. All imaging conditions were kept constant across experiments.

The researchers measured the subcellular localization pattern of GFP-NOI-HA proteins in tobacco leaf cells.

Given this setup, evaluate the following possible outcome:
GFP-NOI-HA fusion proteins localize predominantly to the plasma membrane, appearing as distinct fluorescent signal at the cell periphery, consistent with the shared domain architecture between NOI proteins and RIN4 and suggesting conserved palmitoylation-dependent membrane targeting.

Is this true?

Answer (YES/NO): NO